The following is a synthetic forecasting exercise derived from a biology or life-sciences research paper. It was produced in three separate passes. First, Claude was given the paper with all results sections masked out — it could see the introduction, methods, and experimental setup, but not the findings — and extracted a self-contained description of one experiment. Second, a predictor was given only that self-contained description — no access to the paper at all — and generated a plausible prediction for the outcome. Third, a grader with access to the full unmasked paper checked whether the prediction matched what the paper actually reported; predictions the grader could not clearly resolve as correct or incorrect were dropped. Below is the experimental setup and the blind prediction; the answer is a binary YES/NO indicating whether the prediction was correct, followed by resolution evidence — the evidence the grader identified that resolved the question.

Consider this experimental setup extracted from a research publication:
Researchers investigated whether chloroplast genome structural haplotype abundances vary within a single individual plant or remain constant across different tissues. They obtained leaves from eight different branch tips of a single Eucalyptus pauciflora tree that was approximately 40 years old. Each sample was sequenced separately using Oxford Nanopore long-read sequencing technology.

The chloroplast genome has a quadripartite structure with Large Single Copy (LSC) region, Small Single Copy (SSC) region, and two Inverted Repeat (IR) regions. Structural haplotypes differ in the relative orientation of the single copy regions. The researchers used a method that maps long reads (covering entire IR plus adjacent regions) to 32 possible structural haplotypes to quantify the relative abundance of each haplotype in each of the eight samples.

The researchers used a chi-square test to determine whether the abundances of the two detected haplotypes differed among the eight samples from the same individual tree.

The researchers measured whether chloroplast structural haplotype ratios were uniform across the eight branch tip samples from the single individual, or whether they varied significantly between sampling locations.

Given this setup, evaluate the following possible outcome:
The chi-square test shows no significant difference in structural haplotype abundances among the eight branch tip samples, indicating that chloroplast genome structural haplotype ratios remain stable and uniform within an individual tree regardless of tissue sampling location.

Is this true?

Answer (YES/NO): YES